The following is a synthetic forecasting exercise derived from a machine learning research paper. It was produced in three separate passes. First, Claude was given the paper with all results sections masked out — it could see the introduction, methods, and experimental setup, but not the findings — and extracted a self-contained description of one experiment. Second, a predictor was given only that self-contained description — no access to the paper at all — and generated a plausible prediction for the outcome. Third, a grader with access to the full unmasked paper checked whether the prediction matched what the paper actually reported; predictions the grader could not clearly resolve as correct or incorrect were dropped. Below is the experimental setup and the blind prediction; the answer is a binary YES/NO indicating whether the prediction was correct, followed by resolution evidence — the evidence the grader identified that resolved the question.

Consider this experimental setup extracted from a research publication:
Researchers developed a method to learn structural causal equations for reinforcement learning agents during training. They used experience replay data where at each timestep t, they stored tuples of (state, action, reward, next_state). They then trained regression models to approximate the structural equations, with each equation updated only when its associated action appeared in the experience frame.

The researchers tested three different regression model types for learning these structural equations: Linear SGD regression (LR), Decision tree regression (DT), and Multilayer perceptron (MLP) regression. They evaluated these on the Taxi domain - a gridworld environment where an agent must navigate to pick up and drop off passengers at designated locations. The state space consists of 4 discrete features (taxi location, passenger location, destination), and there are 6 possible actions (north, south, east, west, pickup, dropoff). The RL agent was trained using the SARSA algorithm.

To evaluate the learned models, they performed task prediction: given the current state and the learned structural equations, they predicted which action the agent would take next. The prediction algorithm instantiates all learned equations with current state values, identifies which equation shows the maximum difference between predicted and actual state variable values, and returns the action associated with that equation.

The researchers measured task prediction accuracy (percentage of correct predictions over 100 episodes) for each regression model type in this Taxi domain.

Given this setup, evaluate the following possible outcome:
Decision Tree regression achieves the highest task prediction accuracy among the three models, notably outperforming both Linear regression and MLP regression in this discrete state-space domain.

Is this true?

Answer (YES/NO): YES